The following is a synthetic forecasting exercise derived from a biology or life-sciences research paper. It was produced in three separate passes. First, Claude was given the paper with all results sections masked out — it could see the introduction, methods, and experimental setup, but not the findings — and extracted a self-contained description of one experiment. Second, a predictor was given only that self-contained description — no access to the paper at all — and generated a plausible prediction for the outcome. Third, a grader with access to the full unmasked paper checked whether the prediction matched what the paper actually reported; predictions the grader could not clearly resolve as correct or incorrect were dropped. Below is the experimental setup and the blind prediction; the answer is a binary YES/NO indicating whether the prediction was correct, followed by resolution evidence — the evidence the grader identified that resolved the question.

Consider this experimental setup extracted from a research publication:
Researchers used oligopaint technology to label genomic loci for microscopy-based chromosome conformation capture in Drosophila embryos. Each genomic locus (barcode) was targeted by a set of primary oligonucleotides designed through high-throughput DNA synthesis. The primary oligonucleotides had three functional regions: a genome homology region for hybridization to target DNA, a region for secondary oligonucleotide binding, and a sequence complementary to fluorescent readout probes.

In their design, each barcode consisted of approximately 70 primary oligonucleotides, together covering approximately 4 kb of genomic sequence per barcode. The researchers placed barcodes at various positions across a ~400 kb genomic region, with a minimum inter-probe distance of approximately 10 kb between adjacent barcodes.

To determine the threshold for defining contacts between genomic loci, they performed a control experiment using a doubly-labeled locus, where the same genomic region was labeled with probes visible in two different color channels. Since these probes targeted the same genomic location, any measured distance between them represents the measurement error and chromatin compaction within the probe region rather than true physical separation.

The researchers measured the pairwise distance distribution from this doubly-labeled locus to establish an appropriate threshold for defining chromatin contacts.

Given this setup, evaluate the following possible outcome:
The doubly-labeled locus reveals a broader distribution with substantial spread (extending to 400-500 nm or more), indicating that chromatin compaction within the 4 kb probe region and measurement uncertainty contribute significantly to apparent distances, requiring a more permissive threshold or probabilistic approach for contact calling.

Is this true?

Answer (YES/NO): NO